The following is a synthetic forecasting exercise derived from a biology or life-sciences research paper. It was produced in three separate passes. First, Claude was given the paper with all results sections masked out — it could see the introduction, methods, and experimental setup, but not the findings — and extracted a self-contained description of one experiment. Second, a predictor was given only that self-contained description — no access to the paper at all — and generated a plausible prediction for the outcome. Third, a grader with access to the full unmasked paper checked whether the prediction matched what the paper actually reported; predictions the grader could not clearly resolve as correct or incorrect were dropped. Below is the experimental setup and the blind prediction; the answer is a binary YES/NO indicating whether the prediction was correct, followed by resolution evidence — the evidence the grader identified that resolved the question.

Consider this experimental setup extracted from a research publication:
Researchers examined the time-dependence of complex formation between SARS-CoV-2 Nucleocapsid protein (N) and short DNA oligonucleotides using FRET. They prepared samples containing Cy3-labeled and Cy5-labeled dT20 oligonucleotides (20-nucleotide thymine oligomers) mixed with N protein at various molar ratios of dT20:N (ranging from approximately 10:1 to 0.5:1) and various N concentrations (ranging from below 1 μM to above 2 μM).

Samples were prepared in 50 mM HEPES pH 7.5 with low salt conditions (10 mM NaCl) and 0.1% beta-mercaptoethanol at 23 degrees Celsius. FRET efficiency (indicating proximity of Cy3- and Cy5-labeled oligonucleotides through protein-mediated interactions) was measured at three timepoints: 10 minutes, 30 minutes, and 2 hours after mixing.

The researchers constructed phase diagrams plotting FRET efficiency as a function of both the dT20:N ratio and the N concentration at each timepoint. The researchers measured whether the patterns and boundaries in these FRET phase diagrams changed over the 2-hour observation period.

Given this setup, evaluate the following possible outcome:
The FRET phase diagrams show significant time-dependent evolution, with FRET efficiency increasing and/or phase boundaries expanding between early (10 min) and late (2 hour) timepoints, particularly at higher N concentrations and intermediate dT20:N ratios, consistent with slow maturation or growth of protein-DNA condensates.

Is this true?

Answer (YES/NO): YES